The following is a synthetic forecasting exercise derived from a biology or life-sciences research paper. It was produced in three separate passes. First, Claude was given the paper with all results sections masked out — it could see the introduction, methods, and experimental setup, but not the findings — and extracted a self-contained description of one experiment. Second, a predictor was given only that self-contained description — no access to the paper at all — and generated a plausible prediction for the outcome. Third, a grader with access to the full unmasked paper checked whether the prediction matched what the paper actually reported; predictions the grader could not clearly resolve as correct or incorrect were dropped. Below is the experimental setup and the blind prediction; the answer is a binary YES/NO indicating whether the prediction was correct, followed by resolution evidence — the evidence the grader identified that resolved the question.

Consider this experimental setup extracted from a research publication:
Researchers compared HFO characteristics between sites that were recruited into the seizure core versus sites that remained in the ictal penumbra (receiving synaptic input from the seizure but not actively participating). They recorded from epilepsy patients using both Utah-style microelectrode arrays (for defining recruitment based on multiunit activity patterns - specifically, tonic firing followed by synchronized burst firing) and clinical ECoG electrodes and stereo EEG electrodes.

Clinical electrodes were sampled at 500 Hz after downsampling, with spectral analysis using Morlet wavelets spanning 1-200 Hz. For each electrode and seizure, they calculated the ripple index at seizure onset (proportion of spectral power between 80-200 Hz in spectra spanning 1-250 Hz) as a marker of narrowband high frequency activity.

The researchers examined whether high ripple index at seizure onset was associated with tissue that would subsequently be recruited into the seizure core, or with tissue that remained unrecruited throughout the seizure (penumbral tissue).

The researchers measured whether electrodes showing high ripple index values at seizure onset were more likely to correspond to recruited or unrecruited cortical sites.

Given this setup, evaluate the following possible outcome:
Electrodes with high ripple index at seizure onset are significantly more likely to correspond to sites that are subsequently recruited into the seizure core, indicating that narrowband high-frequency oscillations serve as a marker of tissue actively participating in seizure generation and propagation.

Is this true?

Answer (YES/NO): NO